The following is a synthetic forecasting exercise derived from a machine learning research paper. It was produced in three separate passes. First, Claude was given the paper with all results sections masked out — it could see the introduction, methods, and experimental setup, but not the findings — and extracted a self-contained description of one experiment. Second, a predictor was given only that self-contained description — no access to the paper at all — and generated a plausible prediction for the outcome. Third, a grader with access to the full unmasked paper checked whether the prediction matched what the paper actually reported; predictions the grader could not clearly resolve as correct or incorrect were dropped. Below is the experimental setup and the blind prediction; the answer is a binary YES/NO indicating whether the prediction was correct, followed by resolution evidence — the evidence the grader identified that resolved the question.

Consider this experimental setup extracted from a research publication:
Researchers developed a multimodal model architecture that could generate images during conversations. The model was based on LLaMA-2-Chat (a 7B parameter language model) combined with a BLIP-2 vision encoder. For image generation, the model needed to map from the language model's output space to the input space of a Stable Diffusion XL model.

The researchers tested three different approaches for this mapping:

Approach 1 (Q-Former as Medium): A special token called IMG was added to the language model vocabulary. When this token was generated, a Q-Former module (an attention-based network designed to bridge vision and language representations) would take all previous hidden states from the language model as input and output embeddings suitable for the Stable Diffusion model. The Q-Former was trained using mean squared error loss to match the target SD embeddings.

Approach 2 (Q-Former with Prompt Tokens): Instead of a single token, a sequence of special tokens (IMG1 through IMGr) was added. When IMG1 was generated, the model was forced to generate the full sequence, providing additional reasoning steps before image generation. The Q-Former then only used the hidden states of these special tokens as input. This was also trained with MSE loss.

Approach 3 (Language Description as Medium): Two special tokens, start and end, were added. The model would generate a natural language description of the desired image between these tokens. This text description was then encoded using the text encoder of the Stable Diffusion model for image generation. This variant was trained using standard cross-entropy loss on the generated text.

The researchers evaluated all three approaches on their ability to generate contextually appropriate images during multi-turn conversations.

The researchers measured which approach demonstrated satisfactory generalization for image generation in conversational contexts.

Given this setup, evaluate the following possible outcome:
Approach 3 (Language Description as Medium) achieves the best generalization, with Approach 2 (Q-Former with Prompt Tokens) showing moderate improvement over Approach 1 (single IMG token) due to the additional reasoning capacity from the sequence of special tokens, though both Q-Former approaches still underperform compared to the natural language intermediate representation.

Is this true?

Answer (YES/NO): NO